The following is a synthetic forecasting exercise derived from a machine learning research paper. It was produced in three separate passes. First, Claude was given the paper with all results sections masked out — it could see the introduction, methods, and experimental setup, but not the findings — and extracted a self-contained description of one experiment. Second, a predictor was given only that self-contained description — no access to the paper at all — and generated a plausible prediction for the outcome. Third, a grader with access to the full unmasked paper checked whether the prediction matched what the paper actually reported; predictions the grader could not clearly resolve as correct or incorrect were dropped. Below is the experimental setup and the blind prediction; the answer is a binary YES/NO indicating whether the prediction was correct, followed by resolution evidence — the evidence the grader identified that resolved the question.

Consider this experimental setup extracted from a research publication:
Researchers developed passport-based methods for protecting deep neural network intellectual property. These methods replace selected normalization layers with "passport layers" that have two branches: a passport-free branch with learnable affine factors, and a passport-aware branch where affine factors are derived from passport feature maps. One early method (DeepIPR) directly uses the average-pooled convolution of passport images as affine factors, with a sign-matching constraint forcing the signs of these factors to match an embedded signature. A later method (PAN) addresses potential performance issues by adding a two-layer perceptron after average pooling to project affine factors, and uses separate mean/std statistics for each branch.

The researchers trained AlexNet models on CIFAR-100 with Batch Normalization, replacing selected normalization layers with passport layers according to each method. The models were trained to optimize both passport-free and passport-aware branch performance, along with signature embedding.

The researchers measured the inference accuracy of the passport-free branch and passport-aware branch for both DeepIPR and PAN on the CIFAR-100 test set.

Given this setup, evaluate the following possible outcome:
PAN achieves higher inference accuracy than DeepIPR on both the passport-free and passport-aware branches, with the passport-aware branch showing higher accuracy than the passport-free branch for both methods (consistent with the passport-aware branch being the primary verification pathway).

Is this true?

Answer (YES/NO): NO